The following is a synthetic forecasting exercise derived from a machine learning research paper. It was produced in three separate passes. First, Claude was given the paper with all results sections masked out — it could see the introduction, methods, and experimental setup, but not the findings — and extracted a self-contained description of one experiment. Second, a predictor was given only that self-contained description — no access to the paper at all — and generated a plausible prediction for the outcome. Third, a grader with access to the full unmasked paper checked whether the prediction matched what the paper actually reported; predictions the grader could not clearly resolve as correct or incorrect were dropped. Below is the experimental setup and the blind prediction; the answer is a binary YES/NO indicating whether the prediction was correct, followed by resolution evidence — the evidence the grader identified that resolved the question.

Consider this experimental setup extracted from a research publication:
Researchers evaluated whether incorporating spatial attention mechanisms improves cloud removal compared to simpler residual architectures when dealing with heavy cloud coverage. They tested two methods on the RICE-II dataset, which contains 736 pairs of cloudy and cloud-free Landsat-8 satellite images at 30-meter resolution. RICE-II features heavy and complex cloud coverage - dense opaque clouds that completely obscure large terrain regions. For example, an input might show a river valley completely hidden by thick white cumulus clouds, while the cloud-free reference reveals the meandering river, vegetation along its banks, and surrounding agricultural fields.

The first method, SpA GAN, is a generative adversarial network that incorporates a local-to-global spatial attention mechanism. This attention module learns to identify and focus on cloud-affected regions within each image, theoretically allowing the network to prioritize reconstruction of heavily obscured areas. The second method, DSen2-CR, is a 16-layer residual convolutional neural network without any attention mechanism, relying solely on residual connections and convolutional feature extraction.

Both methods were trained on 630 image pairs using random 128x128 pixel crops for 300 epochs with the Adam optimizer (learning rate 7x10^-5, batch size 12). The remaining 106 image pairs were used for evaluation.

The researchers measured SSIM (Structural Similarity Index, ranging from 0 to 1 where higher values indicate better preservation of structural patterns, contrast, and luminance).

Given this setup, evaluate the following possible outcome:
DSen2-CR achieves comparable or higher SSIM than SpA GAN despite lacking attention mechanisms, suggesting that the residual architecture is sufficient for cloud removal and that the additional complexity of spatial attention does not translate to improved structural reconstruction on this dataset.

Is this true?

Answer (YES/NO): YES